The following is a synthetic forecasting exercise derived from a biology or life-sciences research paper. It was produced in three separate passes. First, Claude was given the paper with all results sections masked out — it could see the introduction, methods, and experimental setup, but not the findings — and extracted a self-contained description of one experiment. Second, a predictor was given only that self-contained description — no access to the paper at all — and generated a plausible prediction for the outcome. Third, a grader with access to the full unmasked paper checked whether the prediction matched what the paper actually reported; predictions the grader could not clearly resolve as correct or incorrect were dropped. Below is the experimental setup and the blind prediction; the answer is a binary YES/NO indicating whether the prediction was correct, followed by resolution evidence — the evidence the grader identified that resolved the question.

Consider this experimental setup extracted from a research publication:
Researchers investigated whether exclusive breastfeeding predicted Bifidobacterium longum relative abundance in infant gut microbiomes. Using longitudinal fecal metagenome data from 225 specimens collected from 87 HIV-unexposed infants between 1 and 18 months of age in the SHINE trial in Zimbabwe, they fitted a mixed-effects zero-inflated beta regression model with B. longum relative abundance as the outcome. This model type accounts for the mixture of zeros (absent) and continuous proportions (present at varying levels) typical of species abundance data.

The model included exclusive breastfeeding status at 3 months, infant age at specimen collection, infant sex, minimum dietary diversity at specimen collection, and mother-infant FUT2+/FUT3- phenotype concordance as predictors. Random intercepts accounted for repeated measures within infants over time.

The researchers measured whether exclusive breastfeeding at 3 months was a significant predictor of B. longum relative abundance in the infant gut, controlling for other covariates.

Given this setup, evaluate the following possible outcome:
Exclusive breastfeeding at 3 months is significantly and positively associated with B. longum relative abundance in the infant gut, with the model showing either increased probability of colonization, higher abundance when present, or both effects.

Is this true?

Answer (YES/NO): NO